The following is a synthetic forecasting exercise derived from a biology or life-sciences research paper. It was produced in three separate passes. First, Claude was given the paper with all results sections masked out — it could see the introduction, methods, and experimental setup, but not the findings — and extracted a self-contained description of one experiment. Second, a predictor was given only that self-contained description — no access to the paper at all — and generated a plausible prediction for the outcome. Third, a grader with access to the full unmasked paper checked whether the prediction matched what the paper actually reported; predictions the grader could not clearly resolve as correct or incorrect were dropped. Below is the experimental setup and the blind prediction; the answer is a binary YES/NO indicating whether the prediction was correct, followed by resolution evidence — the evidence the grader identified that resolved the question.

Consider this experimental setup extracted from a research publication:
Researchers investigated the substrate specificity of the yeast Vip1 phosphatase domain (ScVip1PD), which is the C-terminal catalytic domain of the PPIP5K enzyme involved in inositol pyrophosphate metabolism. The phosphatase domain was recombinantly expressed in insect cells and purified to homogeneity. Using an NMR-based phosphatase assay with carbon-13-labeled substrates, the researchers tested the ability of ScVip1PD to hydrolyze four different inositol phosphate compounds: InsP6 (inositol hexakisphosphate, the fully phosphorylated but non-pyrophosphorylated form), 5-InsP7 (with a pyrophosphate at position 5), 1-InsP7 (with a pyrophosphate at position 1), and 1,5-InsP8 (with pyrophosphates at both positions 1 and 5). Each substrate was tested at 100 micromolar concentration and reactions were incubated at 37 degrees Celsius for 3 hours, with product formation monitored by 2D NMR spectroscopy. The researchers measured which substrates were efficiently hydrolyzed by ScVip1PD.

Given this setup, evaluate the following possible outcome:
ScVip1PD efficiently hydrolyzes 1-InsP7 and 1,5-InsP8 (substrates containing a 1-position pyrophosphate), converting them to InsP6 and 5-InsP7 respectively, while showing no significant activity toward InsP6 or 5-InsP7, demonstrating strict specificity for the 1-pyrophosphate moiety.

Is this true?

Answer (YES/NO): YES